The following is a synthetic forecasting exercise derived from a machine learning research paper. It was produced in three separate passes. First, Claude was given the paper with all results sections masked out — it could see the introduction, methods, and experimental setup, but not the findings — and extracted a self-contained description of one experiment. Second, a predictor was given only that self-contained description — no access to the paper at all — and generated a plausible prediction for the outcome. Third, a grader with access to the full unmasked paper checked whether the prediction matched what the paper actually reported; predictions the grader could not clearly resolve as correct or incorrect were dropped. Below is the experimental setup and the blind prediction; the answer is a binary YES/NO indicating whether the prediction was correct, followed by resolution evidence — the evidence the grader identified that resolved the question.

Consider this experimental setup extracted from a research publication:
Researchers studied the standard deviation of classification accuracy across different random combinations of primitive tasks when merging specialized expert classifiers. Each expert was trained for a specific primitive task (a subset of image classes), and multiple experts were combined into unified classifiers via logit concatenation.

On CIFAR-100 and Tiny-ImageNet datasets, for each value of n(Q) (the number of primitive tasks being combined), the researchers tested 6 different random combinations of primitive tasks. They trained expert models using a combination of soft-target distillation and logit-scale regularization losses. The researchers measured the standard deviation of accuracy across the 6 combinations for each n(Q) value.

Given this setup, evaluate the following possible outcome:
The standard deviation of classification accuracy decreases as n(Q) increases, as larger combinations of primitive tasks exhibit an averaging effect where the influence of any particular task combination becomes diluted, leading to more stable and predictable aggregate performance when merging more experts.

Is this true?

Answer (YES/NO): YES